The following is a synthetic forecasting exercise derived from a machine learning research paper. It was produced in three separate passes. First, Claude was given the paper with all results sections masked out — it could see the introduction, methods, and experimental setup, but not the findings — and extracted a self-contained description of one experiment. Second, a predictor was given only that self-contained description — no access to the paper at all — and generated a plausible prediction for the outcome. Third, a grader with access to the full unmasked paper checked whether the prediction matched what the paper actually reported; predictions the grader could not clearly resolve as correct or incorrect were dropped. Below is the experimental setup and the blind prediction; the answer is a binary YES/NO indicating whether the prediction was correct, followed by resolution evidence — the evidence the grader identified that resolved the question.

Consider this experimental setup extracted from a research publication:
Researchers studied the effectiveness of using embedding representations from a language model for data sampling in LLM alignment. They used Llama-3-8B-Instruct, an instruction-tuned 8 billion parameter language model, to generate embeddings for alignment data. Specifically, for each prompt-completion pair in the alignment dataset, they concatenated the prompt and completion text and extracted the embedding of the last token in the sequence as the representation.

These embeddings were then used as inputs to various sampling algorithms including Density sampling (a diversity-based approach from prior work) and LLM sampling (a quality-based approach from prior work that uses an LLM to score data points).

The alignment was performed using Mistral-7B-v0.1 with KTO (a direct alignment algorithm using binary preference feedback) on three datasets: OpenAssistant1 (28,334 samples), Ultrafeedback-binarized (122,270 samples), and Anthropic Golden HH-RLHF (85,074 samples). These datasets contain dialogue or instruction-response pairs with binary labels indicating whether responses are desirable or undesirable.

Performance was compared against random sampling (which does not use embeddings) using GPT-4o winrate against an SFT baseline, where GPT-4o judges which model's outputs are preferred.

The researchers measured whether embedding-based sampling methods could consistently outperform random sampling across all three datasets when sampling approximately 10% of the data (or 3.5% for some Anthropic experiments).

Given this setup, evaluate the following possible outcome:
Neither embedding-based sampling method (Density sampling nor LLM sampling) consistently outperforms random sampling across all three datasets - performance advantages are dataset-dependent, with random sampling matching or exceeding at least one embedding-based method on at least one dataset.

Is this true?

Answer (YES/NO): NO